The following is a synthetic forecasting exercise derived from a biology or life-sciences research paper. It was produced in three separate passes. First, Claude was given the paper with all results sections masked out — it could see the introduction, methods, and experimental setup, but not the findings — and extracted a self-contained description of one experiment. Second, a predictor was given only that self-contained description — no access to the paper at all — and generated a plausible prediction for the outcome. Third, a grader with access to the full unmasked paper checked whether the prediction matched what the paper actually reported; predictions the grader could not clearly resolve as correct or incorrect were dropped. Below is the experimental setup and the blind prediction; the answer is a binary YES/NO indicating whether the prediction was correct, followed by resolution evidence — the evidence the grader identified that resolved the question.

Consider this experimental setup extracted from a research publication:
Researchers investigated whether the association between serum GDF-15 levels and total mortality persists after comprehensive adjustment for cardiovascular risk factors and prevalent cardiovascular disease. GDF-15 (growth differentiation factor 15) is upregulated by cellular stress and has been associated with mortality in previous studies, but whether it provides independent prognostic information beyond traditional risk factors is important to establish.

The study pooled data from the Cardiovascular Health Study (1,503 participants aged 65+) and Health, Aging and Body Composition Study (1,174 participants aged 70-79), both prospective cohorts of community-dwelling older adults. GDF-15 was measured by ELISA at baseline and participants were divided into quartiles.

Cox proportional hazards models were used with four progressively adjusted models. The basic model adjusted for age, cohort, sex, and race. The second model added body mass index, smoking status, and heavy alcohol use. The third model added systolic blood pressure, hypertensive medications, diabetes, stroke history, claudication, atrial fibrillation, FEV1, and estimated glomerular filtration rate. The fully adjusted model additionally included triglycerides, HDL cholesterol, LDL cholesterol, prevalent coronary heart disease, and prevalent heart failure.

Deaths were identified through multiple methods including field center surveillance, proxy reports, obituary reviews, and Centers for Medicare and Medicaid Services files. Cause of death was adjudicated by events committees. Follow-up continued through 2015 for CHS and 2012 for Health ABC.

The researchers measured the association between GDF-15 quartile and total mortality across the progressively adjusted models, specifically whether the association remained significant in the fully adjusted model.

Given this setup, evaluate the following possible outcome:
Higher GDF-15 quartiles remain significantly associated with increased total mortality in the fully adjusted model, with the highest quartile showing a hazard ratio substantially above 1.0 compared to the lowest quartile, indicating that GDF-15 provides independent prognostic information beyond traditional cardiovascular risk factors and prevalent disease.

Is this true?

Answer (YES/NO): YES